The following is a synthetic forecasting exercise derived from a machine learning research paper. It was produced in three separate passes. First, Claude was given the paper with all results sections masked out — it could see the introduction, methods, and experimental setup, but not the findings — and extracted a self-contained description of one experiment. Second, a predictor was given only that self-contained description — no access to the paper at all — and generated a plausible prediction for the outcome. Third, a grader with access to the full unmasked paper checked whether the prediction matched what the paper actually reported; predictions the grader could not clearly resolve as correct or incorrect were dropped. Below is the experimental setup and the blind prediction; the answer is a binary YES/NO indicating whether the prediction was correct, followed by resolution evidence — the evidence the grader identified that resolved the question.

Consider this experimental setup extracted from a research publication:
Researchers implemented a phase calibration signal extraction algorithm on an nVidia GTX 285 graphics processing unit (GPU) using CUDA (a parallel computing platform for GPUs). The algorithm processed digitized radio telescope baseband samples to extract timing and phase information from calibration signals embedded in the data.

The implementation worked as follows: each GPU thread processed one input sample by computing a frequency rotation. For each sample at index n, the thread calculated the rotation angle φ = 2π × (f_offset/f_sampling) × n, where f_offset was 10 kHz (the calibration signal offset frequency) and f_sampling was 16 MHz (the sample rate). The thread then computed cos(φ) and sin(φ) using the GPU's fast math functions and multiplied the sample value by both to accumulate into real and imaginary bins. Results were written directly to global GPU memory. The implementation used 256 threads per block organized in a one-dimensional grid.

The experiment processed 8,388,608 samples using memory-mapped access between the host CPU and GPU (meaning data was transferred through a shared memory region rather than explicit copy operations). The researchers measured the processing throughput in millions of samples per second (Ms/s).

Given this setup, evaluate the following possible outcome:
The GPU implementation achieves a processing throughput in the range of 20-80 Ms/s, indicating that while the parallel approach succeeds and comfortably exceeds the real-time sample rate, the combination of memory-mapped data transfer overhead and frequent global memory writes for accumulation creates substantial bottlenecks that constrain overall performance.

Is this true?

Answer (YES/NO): NO